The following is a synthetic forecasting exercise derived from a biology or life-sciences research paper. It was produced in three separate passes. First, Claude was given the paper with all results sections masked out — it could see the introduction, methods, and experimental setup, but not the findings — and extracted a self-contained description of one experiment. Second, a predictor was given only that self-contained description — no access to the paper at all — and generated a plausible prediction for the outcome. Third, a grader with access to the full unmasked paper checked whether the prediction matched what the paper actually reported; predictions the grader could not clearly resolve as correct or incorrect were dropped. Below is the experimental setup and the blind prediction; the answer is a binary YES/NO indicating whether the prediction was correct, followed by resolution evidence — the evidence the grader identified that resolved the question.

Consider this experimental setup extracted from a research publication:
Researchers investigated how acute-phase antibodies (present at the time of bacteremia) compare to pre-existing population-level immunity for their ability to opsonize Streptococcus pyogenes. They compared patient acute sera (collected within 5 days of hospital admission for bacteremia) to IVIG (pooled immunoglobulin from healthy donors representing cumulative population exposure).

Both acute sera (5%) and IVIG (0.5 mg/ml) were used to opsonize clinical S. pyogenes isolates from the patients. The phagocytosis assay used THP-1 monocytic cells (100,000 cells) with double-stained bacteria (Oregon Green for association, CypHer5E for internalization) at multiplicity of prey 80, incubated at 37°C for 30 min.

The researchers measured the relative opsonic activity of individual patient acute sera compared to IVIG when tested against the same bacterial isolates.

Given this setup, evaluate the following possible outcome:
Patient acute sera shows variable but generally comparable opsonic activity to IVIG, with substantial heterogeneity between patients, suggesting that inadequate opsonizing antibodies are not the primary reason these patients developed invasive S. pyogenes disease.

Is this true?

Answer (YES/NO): NO